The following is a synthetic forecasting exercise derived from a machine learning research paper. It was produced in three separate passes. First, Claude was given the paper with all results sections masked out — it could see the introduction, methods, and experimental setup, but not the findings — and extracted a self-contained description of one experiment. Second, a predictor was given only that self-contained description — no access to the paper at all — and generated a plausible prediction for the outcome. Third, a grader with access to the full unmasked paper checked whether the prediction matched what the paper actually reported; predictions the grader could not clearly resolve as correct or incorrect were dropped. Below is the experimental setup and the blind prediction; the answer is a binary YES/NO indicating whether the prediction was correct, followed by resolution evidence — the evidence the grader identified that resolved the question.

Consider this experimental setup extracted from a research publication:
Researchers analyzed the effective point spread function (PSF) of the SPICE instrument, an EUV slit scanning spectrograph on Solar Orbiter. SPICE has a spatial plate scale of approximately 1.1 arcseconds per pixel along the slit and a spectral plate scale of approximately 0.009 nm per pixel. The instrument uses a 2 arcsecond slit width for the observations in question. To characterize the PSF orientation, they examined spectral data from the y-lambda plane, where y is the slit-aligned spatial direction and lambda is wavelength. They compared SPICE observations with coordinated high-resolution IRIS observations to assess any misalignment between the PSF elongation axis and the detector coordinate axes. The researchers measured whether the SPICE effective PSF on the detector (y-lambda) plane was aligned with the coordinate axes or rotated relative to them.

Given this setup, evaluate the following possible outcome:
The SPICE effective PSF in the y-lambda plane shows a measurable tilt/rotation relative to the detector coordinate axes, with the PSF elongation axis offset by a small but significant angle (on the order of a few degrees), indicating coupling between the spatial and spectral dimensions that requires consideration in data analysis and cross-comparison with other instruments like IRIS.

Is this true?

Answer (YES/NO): NO